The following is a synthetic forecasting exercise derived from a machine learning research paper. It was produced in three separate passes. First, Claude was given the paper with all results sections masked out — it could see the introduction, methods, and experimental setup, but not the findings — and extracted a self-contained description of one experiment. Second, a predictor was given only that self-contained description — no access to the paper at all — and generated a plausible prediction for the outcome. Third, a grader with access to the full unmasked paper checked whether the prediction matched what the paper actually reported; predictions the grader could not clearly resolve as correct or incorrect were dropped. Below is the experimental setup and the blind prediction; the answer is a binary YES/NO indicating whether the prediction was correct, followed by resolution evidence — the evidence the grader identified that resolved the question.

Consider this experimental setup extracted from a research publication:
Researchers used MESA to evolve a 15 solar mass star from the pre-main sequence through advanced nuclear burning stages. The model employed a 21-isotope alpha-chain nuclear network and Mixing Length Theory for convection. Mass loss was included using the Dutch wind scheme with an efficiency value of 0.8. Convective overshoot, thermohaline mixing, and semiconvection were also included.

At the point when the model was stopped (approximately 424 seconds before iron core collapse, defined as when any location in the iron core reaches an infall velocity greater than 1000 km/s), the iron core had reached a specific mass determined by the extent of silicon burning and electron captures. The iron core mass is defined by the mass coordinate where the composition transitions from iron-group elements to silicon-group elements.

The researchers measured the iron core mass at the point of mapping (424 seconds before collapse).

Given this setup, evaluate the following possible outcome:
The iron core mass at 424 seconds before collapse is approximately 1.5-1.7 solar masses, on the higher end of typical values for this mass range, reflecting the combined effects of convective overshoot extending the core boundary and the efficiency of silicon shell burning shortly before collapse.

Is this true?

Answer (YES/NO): NO